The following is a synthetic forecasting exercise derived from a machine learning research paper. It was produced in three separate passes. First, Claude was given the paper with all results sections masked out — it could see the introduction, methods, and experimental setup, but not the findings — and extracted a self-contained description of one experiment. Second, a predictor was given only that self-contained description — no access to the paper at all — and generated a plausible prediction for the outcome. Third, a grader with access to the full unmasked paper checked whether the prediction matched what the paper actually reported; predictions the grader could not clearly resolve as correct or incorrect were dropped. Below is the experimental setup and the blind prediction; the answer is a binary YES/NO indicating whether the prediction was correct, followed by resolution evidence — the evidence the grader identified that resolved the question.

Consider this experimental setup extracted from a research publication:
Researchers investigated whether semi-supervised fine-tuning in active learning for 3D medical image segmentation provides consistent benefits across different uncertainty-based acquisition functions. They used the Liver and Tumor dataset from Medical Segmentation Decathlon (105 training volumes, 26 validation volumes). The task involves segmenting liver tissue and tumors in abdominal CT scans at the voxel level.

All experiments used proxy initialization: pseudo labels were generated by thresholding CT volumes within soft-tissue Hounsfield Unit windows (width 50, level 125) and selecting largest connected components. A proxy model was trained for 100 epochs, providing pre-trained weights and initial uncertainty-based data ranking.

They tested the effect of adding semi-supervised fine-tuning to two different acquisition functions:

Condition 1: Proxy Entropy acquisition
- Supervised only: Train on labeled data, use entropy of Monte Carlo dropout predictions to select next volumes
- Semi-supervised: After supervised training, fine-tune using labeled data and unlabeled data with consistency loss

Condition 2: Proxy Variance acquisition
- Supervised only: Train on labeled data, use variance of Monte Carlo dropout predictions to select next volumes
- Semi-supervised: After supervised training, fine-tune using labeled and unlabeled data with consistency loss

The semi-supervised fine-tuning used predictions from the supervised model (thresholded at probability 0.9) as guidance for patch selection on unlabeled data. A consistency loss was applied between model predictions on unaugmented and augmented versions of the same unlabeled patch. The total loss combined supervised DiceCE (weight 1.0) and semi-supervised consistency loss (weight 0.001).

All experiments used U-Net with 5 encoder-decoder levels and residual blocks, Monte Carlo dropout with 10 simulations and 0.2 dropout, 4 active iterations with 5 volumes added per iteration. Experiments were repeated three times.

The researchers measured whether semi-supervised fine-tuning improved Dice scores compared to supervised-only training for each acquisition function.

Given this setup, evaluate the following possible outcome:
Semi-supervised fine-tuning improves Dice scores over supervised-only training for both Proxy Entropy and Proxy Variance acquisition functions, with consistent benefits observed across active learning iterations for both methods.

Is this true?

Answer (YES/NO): NO